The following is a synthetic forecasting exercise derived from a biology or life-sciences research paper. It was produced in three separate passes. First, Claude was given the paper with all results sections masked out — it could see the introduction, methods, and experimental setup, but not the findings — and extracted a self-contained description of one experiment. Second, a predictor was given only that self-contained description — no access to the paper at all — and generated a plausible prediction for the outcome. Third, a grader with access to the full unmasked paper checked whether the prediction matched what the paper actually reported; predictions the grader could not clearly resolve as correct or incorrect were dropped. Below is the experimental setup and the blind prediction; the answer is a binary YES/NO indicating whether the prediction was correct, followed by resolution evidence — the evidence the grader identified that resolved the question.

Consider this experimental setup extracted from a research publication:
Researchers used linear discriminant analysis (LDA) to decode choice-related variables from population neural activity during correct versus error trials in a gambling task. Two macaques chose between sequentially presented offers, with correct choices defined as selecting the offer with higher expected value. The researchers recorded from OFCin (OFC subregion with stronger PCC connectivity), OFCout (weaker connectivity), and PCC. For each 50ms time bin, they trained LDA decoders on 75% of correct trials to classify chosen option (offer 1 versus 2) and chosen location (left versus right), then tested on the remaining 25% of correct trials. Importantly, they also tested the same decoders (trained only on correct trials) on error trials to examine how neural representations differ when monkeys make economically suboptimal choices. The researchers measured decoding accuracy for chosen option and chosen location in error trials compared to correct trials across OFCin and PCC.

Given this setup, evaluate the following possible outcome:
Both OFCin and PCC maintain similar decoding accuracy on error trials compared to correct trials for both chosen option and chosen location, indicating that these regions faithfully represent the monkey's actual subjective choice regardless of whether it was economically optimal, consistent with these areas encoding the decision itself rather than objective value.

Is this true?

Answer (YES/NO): NO